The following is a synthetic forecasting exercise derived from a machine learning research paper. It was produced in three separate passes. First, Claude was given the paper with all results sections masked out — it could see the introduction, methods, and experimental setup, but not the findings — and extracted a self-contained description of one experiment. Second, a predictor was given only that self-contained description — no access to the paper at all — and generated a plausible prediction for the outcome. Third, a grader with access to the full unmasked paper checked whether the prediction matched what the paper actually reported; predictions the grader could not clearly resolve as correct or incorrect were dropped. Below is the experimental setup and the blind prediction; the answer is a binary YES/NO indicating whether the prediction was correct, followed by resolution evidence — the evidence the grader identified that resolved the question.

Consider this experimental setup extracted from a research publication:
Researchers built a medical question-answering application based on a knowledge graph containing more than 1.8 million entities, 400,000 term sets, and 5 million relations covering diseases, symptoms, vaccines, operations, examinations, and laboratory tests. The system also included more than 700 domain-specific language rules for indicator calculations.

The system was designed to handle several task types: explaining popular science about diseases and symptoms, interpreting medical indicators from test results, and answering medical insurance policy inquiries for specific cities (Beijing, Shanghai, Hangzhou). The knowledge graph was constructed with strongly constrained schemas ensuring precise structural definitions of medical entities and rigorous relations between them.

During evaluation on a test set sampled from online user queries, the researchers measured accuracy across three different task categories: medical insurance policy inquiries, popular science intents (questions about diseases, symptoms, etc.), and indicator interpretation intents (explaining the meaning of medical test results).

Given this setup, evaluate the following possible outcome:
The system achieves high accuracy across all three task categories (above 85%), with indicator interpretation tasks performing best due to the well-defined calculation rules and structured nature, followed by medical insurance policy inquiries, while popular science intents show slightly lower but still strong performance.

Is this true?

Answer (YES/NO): NO